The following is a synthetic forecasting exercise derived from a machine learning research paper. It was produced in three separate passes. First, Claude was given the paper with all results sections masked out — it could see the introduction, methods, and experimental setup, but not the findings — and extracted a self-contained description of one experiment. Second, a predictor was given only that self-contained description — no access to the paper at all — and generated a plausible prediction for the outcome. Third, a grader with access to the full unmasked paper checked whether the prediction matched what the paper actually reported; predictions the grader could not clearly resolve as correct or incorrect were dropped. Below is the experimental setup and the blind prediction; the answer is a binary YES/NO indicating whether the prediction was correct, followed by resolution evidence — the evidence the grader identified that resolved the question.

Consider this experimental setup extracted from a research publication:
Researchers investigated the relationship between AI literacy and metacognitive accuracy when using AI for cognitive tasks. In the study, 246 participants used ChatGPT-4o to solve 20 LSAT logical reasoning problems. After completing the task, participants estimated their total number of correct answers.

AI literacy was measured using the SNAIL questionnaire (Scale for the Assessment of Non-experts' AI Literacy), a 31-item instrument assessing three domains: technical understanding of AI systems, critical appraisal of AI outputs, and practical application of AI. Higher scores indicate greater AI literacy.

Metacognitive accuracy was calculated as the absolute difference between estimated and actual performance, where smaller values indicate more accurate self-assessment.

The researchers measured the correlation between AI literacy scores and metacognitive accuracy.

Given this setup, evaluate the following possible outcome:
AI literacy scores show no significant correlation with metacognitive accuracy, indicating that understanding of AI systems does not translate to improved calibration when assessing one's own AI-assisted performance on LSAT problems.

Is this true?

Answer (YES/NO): NO